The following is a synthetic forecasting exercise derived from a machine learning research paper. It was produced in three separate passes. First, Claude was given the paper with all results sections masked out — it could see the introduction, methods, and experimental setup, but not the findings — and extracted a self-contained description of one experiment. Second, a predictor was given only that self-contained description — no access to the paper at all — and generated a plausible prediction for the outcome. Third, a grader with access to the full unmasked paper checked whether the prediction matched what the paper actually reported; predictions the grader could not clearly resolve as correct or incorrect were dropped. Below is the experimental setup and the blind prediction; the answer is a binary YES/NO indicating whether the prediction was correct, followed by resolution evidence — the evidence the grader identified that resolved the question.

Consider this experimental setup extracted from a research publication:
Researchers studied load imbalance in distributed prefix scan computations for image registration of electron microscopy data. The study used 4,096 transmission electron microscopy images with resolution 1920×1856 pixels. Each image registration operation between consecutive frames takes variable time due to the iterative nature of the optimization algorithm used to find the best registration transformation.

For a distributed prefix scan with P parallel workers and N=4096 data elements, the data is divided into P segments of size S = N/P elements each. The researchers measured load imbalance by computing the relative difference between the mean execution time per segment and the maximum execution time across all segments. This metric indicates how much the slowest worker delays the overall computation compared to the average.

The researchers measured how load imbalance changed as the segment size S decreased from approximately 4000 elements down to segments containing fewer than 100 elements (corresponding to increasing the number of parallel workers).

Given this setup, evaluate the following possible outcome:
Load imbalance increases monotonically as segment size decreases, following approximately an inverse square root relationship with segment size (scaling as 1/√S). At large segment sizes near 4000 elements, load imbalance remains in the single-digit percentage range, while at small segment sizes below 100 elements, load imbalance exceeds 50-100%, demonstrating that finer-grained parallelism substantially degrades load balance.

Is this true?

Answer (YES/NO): NO